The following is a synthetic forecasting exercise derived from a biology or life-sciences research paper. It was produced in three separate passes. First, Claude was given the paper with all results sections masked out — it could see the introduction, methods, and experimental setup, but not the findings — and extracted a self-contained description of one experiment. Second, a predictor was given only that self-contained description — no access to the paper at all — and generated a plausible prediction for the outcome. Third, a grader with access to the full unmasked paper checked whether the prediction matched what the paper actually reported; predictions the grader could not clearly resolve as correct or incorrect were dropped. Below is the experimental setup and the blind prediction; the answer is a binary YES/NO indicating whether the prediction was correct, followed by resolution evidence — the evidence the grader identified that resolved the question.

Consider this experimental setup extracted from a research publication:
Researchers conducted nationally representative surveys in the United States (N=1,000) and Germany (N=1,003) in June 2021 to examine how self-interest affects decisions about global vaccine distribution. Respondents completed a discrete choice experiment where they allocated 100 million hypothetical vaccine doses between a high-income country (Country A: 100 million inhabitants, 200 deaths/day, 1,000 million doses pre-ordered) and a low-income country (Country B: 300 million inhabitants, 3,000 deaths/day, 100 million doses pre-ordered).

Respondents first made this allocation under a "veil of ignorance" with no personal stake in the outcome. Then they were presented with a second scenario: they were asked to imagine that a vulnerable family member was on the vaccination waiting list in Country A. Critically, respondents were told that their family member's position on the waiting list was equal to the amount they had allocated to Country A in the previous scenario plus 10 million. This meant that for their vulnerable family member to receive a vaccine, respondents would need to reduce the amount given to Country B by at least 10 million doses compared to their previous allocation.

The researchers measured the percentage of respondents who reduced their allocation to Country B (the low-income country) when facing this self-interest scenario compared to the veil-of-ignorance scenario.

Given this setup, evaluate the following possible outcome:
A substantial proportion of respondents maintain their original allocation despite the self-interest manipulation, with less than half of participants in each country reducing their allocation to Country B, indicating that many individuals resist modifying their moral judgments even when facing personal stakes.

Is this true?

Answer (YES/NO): YES